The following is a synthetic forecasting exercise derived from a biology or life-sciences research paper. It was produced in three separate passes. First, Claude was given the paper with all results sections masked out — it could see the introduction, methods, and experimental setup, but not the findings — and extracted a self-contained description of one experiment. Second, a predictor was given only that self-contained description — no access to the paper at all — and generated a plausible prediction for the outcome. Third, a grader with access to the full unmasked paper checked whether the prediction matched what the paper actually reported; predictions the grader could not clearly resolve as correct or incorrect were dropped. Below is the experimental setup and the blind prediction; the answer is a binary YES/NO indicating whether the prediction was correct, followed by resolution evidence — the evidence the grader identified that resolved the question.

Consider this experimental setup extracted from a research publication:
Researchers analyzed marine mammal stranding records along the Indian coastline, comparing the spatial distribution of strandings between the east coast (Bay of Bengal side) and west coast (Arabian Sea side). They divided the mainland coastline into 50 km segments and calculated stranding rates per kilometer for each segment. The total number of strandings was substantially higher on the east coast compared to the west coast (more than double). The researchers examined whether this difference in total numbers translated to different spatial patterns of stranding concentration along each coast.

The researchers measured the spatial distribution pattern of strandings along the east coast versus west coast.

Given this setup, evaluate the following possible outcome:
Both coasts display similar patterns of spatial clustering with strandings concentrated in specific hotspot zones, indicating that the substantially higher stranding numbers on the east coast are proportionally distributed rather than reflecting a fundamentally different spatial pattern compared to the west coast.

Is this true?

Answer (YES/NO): NO